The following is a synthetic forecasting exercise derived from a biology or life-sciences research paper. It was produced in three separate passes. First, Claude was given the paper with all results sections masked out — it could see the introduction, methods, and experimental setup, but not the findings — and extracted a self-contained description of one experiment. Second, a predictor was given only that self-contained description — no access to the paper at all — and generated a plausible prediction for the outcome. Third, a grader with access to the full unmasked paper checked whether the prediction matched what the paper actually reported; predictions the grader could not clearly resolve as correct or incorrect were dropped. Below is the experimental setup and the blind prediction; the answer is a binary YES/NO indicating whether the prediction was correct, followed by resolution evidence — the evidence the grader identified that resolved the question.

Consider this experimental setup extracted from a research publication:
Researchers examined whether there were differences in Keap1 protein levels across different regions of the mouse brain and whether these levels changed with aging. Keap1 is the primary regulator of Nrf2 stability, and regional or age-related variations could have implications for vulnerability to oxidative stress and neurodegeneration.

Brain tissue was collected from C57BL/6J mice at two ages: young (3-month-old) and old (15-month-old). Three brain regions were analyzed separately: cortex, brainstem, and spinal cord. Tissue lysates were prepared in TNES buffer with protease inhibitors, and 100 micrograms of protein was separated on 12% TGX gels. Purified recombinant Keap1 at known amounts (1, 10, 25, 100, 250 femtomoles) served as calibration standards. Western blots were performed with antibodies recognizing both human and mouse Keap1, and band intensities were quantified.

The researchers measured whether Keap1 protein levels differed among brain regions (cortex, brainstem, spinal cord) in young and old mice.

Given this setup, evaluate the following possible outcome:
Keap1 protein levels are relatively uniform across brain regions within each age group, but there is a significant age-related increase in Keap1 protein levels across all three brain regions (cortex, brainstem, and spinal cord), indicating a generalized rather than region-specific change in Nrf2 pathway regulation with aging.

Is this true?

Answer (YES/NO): NO